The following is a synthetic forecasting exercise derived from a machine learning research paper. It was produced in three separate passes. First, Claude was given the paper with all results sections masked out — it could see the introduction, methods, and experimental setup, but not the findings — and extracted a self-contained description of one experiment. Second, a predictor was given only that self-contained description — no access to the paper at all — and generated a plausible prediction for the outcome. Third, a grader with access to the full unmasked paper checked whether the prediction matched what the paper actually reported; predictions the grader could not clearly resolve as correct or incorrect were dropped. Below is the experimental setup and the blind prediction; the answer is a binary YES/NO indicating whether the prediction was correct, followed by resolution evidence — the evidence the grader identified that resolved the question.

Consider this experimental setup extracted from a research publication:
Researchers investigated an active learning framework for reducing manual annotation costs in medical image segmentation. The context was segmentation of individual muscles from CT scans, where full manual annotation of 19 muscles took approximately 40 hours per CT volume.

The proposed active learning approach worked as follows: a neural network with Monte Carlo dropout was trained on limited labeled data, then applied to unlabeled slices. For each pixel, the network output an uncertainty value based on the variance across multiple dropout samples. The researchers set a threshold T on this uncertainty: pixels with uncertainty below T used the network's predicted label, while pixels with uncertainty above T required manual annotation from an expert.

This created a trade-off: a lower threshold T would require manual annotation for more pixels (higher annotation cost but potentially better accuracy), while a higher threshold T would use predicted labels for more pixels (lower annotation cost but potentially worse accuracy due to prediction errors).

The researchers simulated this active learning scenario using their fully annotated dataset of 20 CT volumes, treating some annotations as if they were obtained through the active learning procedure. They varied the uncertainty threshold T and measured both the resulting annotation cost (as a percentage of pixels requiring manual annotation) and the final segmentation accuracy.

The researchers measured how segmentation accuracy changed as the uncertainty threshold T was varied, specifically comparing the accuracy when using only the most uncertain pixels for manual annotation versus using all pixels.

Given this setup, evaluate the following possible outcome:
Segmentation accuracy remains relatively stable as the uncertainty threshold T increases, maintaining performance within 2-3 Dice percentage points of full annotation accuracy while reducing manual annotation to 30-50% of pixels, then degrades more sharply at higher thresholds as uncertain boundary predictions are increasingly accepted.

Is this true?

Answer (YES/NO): NO